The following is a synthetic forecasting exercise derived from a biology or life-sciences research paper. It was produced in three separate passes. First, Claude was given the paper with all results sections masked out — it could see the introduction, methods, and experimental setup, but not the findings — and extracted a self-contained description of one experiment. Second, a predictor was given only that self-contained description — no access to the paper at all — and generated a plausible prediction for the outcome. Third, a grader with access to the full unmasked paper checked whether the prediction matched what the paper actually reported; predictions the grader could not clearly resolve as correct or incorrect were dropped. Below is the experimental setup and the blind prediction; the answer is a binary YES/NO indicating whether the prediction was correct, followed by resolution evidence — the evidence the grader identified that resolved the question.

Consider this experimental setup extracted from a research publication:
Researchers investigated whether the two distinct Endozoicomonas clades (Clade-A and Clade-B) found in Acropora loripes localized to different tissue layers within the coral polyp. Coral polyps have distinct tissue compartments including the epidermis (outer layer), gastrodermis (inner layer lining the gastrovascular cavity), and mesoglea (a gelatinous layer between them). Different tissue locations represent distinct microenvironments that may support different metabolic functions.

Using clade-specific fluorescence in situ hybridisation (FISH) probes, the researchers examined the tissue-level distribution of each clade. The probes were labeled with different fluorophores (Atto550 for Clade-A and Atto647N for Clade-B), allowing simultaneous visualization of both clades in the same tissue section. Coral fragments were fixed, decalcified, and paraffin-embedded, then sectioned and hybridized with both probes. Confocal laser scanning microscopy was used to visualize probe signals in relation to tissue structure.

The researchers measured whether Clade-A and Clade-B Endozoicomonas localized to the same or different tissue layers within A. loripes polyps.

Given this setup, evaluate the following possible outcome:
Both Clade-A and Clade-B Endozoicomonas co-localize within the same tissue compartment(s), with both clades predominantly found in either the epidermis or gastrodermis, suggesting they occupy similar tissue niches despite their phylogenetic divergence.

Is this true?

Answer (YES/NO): YES